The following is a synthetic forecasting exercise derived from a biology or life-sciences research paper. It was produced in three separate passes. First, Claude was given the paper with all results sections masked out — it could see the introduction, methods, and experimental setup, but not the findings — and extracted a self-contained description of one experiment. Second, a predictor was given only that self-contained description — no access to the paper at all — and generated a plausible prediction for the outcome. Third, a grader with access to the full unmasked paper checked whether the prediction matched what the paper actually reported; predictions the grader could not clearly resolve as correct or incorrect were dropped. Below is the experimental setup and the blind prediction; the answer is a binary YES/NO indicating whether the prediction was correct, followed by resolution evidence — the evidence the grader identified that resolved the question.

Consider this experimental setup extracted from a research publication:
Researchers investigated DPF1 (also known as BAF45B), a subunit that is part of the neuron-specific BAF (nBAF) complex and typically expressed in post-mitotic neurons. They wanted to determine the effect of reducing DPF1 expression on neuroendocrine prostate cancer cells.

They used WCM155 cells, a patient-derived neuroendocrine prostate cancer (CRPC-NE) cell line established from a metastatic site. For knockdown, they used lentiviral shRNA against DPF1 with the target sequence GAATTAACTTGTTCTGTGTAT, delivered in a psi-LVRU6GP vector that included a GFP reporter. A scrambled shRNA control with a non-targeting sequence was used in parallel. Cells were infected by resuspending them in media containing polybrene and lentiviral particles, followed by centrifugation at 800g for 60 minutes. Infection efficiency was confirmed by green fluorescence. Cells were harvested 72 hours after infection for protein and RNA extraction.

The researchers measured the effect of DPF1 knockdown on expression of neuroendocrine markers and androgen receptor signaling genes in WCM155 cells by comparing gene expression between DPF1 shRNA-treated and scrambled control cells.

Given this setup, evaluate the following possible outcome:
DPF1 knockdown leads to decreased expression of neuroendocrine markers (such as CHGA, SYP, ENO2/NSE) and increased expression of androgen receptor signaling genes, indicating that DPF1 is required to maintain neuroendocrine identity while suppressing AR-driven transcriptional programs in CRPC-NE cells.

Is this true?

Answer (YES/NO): NO